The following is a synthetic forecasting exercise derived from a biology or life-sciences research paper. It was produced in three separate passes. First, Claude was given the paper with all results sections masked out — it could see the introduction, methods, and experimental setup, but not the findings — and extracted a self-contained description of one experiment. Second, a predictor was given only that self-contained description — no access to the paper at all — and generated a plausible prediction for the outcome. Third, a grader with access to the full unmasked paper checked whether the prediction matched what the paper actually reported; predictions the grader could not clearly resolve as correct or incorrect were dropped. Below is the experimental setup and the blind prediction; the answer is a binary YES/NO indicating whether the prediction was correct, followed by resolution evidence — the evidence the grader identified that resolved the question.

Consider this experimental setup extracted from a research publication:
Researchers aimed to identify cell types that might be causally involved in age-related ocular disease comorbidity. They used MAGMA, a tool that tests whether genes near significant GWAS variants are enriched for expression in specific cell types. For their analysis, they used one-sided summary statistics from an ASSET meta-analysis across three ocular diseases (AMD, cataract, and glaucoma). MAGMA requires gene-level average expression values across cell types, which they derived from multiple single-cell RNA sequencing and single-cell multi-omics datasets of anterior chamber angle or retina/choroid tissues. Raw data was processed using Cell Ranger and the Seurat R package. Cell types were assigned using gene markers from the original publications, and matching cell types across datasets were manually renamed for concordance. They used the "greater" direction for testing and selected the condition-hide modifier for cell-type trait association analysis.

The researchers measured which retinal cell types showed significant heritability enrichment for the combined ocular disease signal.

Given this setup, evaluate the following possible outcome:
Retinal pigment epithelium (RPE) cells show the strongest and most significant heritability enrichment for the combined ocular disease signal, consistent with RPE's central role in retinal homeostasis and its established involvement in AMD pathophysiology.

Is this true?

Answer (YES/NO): NO